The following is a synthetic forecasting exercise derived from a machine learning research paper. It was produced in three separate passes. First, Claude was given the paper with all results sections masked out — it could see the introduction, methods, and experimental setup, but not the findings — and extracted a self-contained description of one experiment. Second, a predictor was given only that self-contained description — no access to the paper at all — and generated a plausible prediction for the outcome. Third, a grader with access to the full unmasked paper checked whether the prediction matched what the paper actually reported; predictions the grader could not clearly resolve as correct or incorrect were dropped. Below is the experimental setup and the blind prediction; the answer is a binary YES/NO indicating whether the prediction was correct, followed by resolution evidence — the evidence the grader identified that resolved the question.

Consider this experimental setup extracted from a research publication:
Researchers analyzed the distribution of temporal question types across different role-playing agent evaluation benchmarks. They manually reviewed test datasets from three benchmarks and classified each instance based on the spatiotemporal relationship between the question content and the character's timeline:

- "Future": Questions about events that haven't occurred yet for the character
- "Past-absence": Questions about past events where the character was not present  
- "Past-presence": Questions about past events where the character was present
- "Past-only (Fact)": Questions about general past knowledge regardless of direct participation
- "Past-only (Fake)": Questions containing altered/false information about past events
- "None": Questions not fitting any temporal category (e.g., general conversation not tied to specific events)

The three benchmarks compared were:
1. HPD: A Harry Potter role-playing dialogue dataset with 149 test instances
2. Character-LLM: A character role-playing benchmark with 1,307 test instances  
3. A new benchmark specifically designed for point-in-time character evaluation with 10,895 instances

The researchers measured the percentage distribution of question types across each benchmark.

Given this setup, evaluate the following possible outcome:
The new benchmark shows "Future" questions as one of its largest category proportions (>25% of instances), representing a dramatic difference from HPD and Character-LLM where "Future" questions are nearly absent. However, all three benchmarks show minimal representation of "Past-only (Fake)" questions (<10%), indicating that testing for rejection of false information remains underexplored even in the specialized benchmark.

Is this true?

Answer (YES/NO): NO